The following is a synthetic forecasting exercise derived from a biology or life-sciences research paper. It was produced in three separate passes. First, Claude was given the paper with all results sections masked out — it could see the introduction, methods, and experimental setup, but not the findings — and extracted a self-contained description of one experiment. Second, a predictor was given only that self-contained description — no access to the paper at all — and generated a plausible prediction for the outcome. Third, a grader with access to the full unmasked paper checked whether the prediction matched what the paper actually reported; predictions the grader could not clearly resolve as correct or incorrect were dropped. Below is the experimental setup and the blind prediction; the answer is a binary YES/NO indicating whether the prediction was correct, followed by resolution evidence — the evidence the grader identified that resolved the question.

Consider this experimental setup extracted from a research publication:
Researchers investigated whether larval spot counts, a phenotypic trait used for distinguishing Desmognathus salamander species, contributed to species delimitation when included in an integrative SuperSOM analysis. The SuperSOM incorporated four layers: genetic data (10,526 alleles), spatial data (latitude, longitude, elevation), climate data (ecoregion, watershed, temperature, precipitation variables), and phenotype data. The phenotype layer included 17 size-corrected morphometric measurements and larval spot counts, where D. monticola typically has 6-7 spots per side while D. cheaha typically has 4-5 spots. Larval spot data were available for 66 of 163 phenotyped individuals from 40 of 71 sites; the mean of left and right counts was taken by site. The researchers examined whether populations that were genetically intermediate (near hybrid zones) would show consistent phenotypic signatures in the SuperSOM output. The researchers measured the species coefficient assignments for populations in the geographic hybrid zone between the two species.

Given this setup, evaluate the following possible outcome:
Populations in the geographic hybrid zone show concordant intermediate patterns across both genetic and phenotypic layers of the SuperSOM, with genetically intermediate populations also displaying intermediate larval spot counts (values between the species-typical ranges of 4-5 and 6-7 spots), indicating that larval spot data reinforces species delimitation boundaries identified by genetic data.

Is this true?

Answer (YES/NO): NO